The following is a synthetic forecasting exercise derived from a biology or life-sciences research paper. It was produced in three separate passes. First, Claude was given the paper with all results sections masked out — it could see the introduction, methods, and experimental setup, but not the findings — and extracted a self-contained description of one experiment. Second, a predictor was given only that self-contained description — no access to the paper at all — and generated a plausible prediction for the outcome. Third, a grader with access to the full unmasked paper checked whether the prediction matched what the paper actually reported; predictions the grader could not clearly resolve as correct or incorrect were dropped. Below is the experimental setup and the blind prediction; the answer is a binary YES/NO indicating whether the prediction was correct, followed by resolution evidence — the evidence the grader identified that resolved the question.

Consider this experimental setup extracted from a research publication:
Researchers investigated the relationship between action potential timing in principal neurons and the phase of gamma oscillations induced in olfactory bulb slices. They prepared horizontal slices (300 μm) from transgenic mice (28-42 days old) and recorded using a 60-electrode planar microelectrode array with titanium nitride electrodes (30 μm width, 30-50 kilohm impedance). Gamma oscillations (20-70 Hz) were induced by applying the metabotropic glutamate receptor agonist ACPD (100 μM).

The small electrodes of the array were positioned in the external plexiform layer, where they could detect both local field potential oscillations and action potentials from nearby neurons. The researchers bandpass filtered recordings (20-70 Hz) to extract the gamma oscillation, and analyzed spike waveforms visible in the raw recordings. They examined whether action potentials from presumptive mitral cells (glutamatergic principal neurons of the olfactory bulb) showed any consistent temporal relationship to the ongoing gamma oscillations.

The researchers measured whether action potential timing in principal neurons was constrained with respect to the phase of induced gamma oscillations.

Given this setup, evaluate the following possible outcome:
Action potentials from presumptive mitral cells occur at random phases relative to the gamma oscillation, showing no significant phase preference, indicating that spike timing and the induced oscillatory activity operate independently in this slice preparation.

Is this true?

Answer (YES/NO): NO